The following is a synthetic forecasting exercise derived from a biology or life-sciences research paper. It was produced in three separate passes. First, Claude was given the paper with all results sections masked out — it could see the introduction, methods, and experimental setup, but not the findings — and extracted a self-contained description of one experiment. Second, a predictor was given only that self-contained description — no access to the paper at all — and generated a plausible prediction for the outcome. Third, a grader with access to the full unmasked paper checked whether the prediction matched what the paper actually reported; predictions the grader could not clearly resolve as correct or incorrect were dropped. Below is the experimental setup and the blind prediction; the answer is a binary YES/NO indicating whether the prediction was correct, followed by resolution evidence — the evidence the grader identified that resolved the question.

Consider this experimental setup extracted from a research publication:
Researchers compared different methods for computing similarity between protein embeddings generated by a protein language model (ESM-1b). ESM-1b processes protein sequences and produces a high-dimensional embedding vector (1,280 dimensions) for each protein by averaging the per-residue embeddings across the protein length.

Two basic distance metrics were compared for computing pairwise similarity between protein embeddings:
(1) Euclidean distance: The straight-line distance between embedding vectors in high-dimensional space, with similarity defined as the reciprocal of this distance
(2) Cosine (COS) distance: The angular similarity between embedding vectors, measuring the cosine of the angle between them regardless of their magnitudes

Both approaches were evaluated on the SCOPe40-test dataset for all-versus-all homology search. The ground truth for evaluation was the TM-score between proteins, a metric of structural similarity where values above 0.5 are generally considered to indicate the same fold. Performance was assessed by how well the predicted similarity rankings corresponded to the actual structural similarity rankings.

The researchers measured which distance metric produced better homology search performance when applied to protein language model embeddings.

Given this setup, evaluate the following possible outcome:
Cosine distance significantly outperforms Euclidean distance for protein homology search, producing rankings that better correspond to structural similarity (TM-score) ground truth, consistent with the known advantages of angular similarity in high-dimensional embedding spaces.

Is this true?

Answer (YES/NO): NO